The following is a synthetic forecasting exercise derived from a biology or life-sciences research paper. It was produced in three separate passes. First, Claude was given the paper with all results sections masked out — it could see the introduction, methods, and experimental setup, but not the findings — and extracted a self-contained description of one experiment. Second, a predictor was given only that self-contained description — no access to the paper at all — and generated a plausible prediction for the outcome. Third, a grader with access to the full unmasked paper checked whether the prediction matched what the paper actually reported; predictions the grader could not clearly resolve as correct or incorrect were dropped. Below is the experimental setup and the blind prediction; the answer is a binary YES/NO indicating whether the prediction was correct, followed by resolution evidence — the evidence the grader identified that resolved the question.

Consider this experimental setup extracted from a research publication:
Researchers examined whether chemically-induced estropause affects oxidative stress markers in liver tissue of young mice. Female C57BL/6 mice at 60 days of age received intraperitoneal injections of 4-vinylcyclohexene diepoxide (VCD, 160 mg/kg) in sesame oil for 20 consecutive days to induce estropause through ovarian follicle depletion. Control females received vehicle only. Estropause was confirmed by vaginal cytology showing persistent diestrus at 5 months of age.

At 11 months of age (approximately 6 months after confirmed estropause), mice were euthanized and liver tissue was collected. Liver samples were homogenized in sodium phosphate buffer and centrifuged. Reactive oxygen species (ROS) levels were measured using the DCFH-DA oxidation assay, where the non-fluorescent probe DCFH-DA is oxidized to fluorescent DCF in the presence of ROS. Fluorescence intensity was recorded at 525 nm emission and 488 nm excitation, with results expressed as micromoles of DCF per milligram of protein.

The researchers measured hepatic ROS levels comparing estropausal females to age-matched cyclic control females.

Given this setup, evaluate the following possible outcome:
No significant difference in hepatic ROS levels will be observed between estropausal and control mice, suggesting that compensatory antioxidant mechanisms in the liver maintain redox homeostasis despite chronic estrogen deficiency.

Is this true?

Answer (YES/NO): YES